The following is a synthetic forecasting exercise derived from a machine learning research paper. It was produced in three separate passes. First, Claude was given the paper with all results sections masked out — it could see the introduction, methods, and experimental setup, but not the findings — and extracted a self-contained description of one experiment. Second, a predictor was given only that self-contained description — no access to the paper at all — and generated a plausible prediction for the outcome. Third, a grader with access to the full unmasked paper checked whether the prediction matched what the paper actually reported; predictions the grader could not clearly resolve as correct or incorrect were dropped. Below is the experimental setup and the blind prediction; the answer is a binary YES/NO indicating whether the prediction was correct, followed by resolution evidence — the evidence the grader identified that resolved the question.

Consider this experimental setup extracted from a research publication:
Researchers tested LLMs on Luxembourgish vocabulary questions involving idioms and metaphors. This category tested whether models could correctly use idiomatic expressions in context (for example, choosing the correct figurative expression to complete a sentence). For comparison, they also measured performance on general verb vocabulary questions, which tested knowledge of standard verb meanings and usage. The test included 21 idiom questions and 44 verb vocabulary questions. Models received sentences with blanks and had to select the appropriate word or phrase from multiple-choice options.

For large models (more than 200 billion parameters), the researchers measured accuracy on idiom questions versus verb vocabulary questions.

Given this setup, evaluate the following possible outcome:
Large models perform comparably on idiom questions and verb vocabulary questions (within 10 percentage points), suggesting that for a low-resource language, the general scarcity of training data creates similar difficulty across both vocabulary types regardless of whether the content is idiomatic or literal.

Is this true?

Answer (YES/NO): NO